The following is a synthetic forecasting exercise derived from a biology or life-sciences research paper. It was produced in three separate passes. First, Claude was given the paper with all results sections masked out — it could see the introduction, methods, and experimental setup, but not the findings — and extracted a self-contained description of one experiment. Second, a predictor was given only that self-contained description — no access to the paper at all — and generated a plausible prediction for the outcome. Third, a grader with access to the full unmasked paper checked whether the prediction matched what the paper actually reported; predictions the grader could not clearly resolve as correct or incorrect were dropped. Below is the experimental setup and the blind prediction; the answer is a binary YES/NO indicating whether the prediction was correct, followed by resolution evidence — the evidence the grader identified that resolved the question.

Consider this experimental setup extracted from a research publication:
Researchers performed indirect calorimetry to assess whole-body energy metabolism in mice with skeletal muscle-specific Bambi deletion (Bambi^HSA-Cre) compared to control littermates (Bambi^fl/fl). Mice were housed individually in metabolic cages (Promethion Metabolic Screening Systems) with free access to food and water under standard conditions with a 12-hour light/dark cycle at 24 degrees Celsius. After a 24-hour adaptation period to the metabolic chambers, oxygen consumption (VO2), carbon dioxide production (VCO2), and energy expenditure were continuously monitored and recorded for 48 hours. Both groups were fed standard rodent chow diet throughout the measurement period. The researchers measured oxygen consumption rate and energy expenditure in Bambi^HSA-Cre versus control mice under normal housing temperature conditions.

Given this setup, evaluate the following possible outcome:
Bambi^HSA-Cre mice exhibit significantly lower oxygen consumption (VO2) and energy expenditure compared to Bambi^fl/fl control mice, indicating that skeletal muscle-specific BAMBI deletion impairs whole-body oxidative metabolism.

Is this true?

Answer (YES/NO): NO